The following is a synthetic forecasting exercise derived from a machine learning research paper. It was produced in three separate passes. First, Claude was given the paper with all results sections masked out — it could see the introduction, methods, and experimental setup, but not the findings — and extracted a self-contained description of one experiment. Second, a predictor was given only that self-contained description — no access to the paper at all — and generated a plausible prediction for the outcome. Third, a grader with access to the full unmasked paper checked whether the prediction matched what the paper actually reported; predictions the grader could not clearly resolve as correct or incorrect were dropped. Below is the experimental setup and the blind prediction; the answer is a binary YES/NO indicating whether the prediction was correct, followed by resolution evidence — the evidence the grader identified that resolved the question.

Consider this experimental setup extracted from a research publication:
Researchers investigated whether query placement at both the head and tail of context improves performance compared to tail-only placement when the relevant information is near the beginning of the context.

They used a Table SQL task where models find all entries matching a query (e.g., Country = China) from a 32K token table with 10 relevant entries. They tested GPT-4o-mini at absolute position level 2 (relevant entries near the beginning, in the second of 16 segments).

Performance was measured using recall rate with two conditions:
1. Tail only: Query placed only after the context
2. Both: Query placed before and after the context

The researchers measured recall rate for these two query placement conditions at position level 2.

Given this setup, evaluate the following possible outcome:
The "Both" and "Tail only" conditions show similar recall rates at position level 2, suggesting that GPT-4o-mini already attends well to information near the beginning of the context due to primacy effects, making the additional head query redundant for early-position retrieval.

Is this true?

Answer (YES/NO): NO